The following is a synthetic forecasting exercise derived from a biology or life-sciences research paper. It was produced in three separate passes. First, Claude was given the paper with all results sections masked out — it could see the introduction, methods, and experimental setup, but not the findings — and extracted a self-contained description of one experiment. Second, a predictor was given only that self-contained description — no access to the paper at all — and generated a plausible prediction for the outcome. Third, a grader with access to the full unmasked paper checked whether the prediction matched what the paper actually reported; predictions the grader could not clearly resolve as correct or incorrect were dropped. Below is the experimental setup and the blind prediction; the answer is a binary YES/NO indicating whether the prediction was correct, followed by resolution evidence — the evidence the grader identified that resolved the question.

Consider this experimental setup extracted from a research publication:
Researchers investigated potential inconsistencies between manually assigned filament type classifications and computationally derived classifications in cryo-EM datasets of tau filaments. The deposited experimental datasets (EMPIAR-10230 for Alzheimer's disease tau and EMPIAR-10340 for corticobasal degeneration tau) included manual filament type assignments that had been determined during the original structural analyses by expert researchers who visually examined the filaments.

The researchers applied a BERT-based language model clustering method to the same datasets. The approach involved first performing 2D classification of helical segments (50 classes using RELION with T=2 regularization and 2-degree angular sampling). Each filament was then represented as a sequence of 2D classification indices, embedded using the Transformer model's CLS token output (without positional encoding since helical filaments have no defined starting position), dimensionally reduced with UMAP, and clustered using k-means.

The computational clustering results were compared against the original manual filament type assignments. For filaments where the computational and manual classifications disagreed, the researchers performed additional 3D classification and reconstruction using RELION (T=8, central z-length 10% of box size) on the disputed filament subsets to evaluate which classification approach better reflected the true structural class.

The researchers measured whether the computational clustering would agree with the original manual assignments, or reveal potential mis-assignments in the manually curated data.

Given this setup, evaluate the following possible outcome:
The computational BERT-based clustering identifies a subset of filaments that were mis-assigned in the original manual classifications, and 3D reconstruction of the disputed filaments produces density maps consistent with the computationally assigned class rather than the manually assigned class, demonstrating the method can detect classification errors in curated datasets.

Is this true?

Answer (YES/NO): YES